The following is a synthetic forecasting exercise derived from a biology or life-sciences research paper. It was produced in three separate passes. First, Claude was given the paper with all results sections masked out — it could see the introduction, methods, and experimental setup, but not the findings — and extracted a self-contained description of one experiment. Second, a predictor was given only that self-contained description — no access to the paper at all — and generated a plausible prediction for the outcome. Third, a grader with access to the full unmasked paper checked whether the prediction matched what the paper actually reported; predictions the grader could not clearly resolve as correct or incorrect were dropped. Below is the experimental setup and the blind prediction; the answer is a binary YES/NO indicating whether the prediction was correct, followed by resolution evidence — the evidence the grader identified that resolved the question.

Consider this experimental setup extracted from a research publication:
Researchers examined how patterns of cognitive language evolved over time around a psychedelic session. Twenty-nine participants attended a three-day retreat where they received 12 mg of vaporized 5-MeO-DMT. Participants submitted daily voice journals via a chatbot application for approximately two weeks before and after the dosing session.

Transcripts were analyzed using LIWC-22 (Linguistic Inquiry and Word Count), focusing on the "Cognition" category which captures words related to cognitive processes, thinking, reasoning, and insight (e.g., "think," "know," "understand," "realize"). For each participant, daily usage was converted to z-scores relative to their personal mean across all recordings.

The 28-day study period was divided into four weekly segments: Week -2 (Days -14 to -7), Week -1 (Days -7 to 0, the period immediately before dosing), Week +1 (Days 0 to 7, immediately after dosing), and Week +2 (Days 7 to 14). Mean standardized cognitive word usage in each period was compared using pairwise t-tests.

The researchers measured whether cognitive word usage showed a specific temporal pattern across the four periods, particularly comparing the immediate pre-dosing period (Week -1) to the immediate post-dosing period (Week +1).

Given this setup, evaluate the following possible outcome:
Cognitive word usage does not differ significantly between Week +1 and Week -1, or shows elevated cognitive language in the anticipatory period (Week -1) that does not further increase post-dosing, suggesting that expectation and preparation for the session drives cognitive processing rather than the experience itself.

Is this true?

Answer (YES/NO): NO